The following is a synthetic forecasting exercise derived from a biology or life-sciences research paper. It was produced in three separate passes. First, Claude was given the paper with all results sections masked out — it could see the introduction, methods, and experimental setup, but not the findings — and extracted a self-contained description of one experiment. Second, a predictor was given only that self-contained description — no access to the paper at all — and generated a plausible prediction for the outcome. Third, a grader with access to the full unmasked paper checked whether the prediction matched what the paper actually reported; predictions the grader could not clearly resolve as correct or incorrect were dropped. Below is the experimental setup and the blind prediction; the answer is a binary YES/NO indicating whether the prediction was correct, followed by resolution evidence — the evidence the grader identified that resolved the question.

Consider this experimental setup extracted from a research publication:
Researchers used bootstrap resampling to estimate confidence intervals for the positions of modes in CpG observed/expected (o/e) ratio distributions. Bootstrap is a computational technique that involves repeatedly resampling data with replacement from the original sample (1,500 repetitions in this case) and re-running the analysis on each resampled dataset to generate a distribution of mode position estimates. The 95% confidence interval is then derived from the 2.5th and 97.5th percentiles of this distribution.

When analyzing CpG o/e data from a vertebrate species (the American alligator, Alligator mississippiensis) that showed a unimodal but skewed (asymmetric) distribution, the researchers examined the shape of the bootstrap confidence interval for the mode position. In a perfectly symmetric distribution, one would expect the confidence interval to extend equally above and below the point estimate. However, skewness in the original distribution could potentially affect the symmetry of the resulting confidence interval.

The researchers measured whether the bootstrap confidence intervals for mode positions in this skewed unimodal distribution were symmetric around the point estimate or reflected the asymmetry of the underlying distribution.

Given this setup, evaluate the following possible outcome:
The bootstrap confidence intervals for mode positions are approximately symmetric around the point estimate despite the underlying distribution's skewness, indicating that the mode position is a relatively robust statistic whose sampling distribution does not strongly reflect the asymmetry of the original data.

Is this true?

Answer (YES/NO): NO